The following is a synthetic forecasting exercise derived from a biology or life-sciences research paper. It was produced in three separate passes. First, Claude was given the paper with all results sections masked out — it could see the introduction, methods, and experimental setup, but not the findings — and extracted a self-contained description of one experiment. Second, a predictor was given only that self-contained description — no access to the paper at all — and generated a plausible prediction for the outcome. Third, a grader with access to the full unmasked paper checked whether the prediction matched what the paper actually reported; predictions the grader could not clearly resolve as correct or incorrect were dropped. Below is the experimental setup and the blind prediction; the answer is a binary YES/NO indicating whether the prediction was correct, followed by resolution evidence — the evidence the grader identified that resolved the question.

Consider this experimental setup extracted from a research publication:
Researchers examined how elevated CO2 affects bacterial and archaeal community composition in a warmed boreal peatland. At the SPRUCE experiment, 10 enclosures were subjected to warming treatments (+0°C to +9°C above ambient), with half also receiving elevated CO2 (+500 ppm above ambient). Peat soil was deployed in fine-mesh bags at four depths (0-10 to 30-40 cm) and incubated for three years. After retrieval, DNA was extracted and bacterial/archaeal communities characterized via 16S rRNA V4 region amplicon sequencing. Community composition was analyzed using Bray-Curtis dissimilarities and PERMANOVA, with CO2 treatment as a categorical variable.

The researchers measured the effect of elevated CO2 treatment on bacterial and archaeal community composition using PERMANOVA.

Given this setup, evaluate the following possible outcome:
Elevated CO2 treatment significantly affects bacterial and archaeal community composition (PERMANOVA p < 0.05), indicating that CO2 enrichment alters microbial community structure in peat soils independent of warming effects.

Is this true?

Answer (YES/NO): YES